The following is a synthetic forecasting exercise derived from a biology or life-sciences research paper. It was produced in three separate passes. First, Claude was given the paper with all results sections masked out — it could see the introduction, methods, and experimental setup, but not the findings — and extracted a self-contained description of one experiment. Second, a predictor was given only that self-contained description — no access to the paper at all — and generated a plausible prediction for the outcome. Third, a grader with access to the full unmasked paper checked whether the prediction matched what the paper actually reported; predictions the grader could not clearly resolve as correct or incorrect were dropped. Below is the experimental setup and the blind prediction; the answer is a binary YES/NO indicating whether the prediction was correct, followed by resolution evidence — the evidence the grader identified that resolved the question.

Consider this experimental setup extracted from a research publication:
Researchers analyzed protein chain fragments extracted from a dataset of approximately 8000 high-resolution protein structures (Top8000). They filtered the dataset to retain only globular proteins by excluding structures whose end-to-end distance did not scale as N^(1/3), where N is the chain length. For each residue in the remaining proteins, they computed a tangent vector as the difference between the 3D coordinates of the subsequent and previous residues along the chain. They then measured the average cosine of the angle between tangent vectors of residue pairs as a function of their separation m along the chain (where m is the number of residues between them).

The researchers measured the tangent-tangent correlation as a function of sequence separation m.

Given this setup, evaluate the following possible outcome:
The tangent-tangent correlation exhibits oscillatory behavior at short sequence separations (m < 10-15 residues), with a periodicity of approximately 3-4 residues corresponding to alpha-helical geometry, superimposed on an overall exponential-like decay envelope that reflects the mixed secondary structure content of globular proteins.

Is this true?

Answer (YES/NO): NO